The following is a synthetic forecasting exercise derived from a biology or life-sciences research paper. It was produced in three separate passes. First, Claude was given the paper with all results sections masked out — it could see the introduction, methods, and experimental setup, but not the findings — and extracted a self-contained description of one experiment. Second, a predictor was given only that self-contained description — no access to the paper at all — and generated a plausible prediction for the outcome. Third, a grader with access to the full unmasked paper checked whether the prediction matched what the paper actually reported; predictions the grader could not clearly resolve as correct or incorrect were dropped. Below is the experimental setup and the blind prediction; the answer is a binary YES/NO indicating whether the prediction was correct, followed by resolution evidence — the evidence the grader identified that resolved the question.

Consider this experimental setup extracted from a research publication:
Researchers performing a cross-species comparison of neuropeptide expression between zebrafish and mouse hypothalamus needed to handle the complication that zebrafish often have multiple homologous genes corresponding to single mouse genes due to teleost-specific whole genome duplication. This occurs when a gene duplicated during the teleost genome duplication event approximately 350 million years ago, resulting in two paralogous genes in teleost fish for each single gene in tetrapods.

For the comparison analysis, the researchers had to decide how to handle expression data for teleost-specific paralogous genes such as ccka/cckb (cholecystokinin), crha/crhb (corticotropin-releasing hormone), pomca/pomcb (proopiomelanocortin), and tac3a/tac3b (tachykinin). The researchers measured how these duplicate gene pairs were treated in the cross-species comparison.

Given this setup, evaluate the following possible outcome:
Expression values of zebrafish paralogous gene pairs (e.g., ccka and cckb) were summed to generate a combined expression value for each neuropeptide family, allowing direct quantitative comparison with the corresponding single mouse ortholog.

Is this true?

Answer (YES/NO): NO